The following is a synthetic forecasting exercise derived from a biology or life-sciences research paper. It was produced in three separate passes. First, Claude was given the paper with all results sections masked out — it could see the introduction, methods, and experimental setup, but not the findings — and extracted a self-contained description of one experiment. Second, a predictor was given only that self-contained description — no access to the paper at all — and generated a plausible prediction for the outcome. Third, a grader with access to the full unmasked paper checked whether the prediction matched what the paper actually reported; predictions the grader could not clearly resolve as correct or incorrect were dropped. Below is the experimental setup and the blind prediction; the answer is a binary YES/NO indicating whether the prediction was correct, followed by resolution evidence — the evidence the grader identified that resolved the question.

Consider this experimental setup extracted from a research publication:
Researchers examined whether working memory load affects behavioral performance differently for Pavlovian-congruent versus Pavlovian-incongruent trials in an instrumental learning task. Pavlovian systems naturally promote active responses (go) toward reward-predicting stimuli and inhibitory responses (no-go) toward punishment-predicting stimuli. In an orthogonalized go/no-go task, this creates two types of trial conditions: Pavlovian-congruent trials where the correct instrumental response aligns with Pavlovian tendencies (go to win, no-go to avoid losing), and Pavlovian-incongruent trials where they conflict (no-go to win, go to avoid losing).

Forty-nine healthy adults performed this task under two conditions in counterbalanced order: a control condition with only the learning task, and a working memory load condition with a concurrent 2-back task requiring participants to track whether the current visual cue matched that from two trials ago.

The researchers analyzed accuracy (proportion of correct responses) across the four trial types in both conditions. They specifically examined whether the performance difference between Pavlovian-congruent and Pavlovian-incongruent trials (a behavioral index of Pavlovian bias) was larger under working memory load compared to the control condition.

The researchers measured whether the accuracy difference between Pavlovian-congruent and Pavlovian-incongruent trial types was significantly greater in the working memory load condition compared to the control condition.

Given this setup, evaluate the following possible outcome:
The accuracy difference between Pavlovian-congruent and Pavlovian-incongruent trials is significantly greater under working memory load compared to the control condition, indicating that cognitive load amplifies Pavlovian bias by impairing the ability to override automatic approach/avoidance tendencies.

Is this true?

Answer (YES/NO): NO